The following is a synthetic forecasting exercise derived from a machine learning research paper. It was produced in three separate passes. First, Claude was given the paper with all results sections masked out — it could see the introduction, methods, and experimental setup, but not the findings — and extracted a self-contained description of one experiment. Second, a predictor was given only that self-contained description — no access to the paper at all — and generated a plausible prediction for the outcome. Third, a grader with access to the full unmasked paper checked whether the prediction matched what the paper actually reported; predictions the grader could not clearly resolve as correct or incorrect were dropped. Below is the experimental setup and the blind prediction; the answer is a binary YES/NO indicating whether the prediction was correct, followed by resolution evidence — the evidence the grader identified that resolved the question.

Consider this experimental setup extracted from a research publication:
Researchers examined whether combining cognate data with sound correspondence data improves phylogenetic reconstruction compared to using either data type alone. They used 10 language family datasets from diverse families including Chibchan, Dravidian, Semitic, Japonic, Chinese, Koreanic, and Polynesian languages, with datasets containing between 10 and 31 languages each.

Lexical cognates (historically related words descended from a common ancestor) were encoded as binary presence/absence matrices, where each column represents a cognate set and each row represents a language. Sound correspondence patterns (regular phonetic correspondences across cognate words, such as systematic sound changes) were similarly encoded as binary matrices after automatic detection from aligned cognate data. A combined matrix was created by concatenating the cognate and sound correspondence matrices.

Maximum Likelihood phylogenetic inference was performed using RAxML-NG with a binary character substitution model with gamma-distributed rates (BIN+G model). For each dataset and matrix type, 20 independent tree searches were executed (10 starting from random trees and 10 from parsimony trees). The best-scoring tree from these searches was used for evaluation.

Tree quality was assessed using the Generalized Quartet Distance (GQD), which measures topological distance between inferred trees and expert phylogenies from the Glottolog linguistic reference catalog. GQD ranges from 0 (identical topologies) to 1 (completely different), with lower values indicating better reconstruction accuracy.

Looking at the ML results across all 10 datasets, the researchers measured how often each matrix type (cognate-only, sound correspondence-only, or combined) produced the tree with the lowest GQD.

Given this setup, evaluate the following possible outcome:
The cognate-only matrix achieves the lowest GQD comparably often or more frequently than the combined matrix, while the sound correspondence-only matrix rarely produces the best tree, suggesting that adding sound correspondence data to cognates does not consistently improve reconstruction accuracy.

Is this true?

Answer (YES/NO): YES